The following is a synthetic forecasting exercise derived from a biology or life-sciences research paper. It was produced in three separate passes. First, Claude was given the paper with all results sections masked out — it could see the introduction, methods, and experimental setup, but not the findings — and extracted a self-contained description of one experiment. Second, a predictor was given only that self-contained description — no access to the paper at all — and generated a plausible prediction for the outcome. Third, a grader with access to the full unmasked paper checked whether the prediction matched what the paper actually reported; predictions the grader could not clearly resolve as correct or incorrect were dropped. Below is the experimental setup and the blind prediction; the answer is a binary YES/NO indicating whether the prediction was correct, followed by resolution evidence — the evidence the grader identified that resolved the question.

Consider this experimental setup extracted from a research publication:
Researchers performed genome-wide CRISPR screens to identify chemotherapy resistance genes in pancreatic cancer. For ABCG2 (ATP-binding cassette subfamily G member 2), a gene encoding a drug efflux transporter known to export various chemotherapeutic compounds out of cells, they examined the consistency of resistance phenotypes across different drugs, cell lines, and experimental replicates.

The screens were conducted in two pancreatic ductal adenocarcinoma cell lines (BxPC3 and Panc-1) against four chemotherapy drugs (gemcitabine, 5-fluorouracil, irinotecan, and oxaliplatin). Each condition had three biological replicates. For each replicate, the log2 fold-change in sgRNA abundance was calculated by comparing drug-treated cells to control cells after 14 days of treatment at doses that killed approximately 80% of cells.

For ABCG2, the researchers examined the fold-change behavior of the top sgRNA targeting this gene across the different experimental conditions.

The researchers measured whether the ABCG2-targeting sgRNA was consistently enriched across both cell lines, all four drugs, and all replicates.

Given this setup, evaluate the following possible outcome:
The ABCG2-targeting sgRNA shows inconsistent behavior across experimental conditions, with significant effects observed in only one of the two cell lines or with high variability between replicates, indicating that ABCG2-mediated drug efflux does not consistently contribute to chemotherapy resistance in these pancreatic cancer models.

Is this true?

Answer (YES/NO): NO